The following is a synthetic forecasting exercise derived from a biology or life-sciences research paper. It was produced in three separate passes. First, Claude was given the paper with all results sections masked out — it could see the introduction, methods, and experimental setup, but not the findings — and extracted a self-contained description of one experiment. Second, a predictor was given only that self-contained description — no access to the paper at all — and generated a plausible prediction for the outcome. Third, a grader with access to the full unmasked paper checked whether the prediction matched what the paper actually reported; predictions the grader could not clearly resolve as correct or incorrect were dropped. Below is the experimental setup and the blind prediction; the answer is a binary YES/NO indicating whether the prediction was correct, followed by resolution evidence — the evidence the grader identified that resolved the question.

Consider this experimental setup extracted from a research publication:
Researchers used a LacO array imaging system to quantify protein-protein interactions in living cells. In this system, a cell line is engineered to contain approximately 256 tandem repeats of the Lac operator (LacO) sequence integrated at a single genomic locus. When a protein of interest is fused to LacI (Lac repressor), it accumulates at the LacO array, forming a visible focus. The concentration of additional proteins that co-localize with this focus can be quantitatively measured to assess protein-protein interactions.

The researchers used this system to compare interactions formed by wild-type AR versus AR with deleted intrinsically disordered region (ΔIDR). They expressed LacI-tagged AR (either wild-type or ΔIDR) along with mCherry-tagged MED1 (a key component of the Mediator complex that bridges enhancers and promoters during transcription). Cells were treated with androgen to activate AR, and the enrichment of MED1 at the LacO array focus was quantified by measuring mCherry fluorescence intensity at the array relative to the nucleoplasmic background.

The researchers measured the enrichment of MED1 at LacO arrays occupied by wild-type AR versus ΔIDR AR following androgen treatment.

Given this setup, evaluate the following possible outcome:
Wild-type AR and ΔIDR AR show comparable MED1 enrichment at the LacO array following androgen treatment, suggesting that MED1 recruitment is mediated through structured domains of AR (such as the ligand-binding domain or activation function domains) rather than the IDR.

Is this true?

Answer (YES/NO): NO